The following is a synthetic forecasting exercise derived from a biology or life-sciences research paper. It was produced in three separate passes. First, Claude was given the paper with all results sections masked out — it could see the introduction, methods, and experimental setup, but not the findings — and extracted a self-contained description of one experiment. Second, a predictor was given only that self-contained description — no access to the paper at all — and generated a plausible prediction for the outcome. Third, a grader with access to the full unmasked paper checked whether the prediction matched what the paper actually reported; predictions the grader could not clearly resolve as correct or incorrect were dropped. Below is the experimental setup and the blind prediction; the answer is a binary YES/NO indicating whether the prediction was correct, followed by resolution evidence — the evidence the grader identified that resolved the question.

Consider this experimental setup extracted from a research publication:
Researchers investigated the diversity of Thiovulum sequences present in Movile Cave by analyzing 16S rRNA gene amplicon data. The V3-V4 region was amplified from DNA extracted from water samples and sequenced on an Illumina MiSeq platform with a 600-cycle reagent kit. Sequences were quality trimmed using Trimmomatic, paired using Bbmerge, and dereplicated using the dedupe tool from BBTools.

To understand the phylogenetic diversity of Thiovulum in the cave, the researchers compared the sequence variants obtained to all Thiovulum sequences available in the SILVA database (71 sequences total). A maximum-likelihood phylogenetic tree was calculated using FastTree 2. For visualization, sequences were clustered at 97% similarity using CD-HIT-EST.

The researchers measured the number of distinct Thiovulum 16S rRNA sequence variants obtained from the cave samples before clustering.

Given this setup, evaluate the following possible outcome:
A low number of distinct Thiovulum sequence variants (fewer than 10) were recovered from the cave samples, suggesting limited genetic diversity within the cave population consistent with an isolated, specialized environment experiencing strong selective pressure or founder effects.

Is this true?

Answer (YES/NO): NO